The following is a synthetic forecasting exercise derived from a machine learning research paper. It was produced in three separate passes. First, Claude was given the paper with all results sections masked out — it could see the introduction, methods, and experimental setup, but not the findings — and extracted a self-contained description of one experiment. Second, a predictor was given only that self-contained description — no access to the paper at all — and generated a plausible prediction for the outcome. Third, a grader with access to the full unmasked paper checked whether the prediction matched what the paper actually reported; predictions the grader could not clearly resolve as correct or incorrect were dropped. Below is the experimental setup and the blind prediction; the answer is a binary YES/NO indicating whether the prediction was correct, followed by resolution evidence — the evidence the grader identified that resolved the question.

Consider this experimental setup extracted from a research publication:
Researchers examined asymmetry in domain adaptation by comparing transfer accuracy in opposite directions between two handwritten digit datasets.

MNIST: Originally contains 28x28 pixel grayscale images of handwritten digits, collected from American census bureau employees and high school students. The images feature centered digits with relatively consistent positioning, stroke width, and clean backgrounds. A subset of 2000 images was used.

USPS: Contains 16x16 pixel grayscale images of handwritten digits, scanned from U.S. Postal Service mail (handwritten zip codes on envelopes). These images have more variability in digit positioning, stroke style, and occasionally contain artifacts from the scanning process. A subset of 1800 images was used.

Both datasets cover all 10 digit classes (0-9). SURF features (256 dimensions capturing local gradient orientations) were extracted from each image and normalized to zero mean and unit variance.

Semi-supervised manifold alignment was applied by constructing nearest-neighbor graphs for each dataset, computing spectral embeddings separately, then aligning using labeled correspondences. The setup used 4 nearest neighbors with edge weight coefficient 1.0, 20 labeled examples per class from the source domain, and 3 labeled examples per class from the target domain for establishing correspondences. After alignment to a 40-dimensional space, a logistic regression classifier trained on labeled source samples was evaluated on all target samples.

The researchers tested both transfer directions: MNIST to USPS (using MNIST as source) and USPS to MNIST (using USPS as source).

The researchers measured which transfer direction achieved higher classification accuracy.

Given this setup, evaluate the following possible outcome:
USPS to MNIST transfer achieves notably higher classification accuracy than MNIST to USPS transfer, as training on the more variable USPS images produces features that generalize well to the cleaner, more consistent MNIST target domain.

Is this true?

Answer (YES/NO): NO